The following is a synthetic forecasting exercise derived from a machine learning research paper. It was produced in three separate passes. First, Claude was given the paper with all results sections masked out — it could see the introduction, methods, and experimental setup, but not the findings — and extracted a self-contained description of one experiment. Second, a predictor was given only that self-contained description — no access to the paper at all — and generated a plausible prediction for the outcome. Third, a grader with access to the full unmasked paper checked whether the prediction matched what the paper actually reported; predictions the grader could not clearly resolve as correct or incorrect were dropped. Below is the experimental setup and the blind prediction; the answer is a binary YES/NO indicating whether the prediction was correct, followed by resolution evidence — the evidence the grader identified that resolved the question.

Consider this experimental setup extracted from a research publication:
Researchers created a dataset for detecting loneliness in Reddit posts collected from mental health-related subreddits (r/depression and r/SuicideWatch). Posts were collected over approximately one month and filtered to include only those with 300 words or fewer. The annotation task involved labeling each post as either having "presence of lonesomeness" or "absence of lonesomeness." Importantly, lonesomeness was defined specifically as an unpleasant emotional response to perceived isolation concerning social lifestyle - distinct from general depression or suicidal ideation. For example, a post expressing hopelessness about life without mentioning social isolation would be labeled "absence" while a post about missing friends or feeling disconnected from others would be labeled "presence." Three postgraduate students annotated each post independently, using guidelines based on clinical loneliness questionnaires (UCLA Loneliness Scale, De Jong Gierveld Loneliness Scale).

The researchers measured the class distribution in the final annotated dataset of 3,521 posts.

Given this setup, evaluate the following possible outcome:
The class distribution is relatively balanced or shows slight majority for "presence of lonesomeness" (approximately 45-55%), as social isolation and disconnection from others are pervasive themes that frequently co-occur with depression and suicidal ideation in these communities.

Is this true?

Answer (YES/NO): YES